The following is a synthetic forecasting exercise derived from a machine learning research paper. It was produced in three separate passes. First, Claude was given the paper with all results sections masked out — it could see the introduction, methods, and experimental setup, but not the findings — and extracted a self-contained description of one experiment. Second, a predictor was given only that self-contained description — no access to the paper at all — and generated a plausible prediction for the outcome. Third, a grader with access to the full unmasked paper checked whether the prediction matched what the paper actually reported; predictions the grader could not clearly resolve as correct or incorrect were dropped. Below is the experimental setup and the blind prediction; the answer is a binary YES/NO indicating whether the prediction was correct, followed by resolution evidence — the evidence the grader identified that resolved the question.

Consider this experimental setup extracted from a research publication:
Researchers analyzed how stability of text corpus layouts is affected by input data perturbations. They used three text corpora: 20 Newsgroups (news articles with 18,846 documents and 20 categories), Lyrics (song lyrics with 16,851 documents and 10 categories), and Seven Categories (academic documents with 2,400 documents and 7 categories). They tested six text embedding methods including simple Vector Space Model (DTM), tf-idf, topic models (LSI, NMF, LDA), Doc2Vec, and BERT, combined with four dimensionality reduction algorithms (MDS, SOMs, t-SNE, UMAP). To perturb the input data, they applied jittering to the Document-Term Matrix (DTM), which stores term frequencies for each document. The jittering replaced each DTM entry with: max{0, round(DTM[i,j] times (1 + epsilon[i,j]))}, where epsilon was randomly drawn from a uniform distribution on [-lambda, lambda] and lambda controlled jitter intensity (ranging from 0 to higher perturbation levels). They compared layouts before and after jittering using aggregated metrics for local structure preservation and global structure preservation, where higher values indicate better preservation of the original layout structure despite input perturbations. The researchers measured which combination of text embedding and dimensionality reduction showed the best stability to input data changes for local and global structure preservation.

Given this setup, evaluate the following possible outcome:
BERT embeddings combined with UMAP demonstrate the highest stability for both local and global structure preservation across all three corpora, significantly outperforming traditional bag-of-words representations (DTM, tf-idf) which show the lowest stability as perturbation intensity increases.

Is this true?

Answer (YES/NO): NO